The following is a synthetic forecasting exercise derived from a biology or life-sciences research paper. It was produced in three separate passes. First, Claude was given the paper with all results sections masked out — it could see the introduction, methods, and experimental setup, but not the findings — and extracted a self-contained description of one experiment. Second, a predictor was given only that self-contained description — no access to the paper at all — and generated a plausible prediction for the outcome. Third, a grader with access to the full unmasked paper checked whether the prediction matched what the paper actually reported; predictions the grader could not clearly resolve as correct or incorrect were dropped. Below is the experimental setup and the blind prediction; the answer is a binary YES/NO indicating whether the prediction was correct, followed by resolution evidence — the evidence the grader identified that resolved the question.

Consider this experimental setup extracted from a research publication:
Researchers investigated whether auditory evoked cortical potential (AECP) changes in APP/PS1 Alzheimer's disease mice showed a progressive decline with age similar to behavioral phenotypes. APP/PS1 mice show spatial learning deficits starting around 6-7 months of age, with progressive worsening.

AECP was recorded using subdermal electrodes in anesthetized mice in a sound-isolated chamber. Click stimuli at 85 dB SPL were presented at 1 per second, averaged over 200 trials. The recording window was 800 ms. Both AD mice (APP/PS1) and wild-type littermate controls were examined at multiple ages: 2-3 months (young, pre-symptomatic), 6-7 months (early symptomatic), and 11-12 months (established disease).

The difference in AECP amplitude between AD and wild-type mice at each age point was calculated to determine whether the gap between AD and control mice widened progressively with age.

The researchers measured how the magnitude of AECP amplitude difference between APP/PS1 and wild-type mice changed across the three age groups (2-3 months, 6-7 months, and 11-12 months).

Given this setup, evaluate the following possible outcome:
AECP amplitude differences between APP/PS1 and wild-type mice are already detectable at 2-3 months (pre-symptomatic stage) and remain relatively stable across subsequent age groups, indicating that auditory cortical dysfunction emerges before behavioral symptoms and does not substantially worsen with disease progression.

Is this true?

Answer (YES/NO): NO